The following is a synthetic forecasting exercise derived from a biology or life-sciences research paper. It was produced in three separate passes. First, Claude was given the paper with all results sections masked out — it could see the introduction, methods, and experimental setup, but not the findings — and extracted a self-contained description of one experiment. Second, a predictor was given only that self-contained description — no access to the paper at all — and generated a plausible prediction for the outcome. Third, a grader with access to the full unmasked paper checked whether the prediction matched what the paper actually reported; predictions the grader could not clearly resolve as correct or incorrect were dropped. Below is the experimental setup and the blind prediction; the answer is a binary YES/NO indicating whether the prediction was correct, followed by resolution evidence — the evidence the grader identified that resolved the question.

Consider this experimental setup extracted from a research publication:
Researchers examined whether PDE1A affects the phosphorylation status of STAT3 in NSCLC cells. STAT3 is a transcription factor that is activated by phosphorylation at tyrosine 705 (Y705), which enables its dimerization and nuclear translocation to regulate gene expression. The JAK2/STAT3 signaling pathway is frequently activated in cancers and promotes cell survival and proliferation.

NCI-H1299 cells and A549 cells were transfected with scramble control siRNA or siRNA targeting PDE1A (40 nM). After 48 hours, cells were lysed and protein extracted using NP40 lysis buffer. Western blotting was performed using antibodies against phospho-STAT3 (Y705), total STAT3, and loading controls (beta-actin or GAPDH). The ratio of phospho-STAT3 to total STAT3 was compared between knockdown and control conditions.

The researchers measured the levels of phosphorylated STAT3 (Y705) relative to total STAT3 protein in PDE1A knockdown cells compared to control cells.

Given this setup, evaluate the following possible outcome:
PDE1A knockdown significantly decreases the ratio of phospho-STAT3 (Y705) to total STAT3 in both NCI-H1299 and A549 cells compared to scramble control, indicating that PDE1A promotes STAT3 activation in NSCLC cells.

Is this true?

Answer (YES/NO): YES